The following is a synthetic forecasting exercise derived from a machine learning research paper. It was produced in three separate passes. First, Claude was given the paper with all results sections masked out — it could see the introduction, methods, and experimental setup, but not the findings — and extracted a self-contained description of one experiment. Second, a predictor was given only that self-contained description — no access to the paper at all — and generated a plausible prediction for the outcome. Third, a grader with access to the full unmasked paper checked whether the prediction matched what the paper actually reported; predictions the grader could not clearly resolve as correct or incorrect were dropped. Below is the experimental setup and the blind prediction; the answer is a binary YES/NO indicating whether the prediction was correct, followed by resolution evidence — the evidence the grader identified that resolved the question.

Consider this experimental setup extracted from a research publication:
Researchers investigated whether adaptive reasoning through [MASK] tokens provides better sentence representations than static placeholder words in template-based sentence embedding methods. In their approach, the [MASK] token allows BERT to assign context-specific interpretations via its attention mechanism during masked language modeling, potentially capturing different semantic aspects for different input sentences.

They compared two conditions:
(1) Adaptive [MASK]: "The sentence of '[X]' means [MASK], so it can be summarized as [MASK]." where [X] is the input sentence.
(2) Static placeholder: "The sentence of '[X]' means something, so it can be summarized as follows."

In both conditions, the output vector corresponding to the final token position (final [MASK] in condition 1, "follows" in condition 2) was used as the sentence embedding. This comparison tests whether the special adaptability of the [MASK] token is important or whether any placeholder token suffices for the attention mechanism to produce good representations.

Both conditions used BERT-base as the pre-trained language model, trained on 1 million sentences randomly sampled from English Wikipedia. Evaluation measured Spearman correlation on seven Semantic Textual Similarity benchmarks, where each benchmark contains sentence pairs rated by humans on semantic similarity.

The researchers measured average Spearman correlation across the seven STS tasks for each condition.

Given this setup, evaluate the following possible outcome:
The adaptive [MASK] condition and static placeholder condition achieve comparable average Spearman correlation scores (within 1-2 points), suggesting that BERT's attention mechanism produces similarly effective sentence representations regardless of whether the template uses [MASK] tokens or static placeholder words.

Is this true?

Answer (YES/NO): NO